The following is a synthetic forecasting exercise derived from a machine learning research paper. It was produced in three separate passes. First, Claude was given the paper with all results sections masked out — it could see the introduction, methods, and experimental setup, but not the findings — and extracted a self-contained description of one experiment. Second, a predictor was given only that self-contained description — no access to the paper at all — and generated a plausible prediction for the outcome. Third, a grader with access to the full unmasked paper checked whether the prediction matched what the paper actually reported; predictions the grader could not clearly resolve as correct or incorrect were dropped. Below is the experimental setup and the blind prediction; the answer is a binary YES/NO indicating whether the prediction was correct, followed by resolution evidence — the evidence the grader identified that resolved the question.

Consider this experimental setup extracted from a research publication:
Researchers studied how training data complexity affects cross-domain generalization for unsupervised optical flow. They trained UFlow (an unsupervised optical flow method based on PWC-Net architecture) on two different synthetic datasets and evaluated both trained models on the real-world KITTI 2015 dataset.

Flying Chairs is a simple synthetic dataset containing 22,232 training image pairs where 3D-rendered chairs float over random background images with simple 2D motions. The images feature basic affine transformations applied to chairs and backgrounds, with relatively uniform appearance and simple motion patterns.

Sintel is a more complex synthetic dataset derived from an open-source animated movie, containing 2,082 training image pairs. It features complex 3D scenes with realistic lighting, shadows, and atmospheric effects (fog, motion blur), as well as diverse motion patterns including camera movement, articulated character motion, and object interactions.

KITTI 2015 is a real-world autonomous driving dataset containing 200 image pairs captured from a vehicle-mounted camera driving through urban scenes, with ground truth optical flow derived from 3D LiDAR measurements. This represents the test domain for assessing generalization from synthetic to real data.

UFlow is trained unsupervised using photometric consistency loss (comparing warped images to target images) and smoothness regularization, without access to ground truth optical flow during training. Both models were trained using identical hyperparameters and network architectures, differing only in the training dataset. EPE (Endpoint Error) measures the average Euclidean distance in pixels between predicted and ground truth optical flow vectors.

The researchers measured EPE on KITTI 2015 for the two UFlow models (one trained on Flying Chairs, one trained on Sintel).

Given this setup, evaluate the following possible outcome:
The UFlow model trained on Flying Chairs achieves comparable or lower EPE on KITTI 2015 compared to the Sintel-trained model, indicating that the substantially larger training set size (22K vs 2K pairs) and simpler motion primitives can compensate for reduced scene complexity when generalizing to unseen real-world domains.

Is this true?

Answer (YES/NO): NO